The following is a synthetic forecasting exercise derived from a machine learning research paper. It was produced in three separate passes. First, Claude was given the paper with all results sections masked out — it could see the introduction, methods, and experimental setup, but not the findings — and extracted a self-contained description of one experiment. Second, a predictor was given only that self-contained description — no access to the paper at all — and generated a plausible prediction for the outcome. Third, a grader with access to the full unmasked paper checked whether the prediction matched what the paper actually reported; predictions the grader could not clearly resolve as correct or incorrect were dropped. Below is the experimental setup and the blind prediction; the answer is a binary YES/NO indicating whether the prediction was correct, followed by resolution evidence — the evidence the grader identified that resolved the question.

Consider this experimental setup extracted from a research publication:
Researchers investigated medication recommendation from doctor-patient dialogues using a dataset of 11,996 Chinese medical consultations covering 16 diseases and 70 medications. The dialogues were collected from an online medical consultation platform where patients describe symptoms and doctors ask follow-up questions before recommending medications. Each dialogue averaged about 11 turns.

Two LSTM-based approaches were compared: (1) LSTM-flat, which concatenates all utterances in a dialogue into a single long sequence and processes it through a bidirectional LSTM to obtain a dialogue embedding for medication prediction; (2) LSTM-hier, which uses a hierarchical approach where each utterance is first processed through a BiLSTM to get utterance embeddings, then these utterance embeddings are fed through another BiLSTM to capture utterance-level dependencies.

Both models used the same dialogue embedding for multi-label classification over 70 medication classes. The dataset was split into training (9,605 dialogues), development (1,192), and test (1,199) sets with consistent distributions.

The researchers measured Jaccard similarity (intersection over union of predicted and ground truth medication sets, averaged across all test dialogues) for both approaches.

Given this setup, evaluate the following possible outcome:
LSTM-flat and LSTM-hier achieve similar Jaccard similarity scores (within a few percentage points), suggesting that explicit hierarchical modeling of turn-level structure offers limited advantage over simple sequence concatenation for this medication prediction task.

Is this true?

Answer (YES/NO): NO